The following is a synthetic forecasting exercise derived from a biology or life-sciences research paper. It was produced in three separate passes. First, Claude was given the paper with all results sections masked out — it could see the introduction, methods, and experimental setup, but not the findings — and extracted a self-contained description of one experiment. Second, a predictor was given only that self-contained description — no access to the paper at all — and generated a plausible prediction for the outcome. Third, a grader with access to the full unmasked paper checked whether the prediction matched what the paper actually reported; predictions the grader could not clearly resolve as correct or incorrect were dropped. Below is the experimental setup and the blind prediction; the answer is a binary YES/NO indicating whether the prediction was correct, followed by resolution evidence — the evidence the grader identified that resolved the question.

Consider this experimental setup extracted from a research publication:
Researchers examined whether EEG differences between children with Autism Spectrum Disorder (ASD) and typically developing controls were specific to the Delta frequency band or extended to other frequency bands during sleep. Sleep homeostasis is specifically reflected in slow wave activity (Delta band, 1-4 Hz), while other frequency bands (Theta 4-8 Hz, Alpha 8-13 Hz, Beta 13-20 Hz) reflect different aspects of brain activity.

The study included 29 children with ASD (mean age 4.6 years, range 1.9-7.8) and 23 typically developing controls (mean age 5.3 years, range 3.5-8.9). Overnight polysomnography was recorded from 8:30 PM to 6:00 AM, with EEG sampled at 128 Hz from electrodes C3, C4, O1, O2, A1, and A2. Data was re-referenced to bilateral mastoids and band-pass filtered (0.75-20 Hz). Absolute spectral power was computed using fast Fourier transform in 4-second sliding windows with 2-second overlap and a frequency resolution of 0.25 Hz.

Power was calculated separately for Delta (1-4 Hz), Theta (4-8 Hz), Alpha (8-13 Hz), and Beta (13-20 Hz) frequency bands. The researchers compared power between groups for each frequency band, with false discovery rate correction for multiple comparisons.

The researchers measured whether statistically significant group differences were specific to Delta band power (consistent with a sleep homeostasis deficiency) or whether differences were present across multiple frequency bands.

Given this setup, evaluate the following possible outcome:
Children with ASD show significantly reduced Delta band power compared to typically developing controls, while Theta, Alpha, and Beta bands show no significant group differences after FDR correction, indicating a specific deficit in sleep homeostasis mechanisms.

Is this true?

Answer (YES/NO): NO